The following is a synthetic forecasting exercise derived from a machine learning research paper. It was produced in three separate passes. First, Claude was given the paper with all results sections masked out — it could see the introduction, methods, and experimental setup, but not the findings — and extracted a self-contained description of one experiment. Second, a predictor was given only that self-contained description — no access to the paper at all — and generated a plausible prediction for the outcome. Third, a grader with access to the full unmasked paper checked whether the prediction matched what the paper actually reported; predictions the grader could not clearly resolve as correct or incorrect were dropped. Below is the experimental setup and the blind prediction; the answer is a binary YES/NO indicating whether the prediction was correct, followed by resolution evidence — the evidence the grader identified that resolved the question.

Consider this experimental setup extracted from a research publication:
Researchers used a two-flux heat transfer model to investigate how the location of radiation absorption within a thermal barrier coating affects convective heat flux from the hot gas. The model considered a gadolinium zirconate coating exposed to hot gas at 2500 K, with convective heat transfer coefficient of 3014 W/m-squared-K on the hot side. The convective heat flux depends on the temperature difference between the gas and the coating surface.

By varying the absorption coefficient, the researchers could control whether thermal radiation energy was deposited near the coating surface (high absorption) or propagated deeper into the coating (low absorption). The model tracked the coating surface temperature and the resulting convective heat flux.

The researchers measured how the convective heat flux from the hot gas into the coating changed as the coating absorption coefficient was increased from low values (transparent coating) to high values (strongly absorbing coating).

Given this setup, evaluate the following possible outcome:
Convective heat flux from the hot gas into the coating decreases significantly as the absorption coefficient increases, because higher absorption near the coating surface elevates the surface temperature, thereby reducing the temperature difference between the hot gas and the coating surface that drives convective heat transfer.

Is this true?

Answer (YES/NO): YES